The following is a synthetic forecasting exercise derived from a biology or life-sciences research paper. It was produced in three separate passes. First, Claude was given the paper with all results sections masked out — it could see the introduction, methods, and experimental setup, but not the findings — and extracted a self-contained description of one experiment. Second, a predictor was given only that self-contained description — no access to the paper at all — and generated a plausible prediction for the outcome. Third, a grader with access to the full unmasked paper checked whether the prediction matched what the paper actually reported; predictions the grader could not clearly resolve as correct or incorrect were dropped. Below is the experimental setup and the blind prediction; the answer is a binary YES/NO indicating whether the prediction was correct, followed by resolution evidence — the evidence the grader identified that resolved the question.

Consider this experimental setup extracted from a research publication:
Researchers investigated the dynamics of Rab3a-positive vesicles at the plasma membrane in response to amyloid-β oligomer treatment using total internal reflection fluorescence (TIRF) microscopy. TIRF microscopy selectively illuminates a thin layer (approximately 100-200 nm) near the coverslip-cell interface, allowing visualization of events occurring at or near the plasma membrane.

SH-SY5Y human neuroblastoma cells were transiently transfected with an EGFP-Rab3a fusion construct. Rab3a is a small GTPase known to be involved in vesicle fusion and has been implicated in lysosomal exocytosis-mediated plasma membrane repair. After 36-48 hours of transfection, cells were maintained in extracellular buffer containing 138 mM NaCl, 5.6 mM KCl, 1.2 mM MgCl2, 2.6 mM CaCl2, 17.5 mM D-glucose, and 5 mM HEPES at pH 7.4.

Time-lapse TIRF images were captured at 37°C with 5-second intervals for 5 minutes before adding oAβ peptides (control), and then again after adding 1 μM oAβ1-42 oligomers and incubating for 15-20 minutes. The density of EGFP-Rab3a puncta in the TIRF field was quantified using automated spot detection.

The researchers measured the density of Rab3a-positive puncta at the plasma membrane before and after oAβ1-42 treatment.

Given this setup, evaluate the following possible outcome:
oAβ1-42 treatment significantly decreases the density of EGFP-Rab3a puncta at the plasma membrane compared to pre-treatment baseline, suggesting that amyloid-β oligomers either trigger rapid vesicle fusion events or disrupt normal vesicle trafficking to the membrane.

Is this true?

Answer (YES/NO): NO